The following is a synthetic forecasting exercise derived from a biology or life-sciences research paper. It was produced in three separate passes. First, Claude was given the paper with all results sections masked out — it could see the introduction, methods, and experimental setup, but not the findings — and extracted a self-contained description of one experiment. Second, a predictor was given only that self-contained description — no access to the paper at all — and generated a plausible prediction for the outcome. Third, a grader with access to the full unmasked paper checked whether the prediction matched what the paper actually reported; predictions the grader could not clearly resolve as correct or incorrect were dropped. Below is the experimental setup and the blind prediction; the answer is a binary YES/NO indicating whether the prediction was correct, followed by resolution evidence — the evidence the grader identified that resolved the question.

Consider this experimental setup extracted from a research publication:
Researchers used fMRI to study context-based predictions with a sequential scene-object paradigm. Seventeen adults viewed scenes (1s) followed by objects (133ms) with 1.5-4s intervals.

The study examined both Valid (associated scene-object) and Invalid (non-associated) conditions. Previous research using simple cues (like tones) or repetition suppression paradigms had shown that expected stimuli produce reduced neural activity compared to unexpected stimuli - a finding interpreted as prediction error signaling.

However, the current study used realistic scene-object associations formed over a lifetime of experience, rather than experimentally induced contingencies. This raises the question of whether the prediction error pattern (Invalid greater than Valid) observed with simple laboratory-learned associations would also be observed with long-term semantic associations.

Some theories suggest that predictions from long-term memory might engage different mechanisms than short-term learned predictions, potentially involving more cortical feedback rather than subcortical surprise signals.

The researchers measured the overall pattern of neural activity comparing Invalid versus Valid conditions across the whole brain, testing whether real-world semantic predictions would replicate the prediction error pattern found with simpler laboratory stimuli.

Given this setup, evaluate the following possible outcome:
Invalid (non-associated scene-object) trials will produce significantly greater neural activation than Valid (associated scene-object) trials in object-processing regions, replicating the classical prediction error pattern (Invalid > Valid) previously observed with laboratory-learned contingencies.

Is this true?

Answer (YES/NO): NO